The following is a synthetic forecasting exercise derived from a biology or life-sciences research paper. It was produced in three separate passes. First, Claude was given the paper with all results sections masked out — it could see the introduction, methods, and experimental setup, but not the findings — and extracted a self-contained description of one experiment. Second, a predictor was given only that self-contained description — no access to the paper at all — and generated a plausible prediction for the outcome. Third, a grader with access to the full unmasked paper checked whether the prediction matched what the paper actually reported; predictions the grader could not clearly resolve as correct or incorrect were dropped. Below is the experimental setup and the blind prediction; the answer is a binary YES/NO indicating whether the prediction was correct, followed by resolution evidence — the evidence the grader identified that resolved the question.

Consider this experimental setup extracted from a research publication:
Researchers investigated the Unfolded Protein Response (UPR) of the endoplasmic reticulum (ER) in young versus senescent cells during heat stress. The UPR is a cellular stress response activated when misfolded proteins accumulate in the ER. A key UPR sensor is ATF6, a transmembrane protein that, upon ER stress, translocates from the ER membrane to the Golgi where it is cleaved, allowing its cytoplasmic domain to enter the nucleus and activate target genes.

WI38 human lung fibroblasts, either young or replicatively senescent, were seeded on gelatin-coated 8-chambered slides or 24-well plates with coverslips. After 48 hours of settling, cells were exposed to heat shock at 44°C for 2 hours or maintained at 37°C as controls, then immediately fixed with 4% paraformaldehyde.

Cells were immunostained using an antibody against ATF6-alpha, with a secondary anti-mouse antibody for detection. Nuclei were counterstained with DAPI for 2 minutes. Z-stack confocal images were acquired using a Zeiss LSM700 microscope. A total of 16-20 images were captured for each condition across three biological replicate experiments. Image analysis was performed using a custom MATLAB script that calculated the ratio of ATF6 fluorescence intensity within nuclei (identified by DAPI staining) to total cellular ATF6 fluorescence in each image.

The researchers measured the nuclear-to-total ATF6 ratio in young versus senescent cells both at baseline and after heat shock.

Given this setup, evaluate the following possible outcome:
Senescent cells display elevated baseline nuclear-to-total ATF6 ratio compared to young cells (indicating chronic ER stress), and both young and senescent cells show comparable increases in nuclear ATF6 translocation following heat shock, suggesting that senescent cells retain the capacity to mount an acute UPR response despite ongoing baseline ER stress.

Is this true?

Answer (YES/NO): NO